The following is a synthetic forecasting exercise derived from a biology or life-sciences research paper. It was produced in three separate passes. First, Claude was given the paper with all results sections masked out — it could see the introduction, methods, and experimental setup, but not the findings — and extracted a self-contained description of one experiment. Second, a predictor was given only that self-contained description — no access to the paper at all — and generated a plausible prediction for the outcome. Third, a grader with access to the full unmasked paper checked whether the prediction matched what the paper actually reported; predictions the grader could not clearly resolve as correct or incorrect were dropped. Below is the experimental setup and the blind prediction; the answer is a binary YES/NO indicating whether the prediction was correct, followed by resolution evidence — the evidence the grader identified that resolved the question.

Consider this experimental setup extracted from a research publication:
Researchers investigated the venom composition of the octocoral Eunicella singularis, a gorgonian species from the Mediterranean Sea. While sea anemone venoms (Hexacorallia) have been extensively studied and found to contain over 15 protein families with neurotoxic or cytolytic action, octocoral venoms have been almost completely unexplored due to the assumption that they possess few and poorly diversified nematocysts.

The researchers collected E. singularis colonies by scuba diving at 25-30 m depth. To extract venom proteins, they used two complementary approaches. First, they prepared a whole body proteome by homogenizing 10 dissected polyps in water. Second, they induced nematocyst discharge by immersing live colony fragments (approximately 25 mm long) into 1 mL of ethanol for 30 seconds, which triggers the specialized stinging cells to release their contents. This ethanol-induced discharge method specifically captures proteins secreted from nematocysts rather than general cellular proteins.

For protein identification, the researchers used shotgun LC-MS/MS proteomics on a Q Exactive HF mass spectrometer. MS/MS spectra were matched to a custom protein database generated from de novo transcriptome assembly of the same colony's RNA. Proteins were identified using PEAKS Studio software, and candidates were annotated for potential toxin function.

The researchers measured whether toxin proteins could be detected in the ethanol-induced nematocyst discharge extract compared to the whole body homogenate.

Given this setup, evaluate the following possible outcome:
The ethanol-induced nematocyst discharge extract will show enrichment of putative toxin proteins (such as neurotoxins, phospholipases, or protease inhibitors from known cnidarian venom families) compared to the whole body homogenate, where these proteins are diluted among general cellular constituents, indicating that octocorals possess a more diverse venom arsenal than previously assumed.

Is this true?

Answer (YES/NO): YES